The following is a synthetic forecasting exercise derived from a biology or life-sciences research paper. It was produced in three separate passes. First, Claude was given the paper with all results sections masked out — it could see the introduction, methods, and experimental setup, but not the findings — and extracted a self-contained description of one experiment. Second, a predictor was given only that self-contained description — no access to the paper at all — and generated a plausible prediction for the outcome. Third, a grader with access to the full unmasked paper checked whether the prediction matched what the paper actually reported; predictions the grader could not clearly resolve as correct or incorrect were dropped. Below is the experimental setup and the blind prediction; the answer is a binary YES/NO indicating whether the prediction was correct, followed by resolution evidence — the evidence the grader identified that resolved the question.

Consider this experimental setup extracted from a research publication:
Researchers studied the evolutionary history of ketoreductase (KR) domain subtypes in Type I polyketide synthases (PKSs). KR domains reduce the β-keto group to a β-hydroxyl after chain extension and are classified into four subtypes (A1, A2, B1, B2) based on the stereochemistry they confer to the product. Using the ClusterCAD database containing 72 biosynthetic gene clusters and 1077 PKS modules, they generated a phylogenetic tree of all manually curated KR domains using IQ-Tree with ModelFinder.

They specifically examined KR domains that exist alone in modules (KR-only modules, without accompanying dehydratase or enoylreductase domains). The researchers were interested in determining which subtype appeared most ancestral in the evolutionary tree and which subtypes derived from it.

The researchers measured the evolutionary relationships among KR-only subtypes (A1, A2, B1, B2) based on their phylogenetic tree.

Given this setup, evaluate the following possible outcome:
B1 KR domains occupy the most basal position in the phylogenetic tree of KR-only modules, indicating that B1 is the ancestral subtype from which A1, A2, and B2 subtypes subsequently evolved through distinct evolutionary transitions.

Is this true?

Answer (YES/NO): YES